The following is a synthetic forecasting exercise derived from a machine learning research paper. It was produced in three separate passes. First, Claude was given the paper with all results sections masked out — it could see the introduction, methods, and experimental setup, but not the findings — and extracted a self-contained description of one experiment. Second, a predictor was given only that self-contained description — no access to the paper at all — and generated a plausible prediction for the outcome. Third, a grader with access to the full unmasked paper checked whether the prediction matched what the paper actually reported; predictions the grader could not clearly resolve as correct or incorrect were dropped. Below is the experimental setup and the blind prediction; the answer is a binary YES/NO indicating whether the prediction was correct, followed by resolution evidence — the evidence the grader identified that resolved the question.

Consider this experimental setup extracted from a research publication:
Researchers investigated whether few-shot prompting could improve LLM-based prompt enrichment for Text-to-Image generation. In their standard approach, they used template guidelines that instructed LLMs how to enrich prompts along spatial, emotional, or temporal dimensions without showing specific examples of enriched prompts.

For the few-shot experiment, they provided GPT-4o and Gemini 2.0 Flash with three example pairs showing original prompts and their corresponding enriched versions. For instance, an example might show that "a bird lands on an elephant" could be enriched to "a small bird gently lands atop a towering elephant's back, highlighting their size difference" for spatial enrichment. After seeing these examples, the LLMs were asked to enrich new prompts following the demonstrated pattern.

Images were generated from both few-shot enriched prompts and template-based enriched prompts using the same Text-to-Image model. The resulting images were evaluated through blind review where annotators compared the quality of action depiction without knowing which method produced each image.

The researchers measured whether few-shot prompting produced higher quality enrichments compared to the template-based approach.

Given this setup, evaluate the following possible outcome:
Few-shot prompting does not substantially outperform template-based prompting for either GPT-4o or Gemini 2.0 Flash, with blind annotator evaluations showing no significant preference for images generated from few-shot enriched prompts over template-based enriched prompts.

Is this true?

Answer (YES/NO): YES